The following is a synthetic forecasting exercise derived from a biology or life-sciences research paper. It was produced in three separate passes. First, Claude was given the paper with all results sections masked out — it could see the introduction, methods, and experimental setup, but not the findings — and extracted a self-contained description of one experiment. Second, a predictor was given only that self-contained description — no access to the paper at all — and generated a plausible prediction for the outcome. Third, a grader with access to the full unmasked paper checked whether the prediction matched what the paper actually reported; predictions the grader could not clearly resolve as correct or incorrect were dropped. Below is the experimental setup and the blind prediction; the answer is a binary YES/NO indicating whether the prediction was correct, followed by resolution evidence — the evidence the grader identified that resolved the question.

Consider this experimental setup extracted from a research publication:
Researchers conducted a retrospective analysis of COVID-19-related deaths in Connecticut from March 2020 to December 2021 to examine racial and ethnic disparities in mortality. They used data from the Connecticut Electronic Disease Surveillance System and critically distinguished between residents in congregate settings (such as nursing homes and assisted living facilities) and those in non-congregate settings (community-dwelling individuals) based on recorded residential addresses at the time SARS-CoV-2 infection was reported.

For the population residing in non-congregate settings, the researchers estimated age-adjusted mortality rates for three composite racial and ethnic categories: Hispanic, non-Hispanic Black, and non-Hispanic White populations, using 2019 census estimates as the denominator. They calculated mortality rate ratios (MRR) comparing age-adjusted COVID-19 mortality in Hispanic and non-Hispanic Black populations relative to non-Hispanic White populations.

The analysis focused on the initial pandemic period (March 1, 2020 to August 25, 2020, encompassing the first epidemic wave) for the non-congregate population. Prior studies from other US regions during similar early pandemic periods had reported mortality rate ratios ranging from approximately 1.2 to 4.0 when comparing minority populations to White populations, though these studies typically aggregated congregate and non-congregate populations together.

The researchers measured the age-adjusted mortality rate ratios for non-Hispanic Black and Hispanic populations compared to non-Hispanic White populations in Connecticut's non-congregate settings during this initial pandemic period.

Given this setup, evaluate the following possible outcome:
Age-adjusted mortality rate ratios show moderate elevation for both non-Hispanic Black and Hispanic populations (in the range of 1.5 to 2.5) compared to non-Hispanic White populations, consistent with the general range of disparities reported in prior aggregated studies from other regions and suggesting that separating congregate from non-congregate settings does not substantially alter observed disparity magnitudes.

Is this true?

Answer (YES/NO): NO